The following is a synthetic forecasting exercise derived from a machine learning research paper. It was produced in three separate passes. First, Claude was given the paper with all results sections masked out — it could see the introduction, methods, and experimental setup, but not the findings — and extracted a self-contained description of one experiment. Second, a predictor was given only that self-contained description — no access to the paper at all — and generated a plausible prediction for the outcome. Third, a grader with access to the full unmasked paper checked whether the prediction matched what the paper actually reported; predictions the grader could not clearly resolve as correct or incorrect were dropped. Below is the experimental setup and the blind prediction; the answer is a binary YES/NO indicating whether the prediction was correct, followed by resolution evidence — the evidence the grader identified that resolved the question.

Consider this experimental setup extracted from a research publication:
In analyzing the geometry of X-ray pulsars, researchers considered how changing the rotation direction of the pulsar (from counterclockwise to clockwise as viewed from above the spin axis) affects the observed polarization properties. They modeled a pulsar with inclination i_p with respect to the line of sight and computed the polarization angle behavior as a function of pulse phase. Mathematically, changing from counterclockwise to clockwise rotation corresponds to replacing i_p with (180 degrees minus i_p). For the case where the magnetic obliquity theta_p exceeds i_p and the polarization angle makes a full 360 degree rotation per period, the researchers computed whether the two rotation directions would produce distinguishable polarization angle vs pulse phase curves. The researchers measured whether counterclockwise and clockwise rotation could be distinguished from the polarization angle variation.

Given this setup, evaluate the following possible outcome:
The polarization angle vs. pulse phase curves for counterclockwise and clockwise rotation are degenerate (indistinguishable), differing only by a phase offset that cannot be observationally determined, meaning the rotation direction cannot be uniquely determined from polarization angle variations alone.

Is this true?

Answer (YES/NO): NO